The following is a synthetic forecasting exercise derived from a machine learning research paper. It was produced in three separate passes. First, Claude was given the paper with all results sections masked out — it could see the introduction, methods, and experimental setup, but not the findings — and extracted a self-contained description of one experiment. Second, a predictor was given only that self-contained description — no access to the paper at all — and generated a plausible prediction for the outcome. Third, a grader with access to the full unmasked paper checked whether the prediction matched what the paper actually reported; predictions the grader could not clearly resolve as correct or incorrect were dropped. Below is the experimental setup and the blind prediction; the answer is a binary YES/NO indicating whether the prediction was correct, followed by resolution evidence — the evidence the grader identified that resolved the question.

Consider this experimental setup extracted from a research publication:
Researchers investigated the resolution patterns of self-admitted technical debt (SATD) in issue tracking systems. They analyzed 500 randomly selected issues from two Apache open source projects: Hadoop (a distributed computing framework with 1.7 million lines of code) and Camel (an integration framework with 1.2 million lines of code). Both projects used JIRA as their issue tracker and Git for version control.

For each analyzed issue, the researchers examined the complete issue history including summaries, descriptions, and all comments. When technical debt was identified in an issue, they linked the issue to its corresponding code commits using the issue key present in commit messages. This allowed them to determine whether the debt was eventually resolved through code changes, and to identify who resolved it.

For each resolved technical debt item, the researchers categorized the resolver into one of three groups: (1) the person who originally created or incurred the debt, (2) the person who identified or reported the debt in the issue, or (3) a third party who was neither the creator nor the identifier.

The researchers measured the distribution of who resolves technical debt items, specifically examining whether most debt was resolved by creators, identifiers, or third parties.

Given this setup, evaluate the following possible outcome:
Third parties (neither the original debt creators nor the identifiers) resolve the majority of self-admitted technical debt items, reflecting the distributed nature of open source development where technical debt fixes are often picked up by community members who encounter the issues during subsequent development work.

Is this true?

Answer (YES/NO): NO